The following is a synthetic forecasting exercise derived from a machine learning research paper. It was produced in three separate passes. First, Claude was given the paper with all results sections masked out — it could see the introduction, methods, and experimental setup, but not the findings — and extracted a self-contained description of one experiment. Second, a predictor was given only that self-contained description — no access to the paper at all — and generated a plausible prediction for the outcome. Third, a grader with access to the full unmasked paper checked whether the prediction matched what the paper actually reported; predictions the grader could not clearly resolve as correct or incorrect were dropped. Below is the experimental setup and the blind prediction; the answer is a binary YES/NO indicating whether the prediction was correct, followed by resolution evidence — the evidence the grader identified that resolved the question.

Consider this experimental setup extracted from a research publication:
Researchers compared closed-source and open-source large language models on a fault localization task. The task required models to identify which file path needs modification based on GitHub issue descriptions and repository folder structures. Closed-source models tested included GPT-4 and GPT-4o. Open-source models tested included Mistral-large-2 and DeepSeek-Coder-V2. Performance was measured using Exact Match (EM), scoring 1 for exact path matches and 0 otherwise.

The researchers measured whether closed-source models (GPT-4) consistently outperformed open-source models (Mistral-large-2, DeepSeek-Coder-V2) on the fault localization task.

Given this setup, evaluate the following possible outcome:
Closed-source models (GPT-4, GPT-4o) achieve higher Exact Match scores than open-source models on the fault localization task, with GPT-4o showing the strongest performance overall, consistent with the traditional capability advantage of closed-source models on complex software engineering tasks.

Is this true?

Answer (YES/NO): NO